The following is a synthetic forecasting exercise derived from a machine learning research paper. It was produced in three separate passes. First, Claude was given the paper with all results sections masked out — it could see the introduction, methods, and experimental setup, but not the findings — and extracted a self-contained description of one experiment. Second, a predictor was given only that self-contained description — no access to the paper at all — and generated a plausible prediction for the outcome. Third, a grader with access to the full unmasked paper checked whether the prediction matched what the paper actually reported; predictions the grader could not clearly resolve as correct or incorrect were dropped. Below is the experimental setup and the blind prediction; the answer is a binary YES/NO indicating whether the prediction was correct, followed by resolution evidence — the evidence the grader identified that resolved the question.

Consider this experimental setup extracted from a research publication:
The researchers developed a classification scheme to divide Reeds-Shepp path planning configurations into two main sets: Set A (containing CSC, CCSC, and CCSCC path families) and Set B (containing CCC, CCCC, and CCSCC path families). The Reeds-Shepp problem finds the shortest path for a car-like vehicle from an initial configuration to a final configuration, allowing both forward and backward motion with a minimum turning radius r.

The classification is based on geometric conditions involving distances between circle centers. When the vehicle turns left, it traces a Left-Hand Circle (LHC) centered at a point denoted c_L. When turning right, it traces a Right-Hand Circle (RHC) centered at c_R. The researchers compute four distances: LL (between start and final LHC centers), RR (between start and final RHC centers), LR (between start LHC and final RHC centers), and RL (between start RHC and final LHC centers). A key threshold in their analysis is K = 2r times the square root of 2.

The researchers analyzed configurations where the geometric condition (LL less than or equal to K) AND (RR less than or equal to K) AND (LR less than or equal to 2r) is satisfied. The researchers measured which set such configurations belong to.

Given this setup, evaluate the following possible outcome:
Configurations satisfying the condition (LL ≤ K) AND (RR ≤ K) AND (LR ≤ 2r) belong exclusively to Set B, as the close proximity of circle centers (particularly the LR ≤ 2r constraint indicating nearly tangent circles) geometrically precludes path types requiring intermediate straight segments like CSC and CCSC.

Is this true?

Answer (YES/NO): NO